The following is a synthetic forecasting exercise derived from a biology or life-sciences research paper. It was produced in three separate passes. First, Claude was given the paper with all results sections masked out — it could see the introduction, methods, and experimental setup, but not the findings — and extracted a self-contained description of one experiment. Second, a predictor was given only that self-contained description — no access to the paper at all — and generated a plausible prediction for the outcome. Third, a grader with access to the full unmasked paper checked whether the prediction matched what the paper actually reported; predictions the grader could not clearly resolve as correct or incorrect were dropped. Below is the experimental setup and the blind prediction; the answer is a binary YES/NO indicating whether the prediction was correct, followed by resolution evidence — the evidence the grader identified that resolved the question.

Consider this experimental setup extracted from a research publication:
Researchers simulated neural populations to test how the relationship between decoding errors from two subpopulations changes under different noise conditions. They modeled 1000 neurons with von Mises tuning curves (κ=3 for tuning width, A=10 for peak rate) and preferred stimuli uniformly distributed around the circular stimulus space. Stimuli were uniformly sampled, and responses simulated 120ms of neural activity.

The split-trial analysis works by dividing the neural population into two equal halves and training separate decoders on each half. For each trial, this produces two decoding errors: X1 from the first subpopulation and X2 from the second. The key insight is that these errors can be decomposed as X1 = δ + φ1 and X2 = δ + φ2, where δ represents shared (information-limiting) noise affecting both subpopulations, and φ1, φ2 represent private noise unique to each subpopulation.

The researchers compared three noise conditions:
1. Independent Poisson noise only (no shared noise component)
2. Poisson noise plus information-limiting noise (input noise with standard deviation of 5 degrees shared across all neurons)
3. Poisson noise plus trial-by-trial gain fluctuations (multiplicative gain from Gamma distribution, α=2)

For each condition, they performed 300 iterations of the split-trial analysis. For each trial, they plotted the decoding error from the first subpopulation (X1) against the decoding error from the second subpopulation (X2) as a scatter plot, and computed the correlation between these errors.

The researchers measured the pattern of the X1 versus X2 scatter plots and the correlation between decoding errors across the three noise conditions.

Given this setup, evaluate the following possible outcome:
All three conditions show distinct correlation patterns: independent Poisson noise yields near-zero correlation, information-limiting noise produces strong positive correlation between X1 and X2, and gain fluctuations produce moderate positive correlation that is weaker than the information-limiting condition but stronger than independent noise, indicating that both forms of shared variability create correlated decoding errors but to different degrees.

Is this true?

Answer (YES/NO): NO